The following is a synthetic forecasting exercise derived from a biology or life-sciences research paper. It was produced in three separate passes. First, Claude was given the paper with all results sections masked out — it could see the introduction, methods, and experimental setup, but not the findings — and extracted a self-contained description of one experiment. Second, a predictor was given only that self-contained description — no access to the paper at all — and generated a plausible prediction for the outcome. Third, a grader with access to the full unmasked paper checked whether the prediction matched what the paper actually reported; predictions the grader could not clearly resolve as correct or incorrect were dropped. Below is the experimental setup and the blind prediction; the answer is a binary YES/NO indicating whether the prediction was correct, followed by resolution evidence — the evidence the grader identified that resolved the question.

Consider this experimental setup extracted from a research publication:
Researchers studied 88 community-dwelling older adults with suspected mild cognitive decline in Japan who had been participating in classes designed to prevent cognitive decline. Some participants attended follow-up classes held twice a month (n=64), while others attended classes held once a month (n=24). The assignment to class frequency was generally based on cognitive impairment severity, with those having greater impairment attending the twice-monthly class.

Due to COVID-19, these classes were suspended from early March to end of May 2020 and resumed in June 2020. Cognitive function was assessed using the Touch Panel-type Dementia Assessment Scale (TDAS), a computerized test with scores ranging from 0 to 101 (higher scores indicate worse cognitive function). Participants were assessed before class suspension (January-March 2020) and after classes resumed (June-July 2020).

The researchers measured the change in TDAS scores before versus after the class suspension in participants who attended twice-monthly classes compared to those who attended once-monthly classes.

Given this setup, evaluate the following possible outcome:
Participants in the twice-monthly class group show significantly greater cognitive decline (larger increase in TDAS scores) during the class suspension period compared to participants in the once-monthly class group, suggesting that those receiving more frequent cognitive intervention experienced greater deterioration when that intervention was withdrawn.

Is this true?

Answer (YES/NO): NO